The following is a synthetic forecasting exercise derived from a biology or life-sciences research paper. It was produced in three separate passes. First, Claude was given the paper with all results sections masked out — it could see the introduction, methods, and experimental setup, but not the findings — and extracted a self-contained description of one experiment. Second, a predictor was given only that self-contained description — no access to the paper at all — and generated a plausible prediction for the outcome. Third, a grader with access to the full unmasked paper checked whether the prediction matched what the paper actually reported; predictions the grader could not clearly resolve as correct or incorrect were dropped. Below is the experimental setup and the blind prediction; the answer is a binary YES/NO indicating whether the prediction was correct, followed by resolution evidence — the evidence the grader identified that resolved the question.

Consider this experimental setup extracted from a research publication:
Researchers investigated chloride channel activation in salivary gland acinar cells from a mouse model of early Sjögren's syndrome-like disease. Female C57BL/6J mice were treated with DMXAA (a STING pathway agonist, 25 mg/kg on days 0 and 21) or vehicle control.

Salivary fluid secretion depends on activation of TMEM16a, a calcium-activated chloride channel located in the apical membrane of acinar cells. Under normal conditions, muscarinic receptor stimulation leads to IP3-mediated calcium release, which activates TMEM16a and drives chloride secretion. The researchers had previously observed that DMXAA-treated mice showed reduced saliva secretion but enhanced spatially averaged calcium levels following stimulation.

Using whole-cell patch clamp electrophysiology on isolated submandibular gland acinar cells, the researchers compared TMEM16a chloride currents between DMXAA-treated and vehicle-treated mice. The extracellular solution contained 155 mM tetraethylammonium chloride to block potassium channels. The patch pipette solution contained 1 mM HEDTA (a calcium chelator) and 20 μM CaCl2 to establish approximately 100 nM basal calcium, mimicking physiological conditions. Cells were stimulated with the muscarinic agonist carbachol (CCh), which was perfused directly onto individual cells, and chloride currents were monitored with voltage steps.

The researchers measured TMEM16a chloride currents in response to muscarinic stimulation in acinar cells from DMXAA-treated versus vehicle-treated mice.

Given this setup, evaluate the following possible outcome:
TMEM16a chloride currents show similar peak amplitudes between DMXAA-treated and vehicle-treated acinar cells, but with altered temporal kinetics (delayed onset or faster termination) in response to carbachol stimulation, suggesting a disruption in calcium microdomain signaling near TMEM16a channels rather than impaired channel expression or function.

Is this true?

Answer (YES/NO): NO